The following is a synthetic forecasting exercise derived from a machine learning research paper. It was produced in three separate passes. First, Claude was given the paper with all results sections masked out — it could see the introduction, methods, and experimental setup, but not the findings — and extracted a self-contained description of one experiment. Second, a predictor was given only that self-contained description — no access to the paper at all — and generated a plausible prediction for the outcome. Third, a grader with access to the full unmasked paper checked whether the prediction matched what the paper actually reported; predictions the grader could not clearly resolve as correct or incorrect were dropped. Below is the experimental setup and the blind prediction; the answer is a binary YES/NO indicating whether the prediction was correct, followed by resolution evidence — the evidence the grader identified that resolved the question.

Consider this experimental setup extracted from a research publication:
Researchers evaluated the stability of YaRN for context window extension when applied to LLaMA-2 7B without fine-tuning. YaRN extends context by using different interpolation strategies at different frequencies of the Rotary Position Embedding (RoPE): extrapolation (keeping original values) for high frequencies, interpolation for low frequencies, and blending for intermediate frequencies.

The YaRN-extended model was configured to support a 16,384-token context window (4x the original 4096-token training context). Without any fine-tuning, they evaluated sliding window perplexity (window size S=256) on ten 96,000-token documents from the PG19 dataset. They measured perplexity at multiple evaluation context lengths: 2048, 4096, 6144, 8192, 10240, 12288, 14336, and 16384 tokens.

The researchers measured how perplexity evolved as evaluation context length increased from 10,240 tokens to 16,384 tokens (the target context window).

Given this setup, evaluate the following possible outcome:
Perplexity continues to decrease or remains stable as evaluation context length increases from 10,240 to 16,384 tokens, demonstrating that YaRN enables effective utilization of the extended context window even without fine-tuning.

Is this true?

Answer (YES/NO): NO